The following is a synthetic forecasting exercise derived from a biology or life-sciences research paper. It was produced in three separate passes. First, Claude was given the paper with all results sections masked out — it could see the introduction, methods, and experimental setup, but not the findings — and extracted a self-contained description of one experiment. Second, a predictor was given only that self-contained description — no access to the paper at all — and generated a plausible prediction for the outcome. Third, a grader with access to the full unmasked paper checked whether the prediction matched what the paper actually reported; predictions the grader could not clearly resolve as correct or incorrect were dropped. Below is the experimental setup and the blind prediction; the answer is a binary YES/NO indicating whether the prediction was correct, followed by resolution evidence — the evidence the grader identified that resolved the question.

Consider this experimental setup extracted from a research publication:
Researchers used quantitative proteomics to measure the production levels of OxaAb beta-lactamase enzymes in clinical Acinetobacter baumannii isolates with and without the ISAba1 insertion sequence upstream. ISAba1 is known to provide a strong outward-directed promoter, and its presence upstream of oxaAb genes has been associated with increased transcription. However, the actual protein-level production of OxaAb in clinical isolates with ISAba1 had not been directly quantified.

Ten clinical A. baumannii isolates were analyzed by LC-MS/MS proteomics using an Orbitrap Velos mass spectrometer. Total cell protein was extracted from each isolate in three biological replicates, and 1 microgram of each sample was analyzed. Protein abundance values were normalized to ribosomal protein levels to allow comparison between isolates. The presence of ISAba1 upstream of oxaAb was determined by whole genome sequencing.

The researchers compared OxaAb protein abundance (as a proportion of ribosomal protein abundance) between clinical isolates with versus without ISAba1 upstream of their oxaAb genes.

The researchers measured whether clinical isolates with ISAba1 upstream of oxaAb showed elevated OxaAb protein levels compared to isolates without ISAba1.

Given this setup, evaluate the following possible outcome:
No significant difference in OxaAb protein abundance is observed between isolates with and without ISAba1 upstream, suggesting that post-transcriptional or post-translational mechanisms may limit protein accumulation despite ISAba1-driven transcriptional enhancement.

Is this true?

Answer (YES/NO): NO